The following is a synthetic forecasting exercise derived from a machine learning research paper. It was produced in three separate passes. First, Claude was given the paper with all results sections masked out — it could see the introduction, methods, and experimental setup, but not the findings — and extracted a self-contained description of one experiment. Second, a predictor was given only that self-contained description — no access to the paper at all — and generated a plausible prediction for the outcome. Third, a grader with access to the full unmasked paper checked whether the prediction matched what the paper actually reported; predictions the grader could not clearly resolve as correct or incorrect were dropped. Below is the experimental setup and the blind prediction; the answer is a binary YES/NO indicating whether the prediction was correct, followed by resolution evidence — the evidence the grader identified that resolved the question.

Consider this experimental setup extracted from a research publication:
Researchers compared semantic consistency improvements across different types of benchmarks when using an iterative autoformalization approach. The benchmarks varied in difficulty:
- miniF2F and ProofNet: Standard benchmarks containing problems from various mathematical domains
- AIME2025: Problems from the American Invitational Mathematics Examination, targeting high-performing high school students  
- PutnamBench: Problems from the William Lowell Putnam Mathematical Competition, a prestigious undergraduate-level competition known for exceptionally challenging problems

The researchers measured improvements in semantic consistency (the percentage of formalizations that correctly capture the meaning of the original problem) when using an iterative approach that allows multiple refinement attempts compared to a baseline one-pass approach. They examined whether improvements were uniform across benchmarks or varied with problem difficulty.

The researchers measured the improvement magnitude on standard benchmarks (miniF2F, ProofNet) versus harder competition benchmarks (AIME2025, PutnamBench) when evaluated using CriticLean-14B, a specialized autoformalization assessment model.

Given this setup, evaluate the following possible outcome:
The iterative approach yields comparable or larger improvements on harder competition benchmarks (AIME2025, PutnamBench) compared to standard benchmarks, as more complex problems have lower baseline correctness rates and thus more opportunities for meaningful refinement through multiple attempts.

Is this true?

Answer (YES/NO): YES